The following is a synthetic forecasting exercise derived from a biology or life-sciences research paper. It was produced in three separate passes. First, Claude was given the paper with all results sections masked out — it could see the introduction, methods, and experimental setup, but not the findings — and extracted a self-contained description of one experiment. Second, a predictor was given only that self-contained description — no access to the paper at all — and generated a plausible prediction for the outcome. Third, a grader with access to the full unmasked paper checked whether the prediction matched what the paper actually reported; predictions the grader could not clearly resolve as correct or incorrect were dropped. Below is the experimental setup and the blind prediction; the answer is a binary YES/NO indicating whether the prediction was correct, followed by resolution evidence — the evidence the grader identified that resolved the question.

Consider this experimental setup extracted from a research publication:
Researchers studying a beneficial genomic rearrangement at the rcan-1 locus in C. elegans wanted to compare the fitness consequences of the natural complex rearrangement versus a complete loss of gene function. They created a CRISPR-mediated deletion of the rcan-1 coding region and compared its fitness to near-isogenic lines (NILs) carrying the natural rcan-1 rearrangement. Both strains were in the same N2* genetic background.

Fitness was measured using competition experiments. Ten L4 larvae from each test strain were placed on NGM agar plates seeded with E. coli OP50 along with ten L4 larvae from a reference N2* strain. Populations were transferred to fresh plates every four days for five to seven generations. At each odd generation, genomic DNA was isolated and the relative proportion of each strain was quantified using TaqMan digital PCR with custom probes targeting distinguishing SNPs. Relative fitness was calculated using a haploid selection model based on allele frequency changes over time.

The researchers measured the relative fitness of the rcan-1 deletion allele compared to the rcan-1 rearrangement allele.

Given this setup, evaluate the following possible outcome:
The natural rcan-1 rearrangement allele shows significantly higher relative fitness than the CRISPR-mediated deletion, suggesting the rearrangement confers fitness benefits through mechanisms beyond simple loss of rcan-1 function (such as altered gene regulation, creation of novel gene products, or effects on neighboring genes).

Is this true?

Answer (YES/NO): YES